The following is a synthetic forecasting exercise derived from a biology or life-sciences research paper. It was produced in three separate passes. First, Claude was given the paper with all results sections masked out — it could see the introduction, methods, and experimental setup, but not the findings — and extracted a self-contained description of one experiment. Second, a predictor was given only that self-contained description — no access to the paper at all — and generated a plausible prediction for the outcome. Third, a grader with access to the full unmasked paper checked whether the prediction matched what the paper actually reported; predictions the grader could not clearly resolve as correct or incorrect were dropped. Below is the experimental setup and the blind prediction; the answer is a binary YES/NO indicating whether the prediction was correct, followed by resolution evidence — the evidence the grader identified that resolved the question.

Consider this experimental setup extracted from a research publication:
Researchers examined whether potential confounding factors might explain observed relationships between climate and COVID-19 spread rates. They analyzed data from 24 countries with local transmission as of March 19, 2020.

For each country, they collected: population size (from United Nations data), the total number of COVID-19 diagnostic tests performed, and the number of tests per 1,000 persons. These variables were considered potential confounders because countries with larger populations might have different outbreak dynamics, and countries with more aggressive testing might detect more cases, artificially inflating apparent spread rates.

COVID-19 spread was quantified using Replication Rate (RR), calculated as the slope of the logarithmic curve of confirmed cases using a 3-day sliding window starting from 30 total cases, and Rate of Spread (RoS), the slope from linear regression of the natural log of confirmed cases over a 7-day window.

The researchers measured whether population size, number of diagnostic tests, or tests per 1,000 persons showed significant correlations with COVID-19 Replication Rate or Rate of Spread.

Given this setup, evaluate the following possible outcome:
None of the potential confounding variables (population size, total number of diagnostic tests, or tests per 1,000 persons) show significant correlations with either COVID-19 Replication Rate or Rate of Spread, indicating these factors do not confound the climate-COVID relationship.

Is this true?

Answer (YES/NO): YES